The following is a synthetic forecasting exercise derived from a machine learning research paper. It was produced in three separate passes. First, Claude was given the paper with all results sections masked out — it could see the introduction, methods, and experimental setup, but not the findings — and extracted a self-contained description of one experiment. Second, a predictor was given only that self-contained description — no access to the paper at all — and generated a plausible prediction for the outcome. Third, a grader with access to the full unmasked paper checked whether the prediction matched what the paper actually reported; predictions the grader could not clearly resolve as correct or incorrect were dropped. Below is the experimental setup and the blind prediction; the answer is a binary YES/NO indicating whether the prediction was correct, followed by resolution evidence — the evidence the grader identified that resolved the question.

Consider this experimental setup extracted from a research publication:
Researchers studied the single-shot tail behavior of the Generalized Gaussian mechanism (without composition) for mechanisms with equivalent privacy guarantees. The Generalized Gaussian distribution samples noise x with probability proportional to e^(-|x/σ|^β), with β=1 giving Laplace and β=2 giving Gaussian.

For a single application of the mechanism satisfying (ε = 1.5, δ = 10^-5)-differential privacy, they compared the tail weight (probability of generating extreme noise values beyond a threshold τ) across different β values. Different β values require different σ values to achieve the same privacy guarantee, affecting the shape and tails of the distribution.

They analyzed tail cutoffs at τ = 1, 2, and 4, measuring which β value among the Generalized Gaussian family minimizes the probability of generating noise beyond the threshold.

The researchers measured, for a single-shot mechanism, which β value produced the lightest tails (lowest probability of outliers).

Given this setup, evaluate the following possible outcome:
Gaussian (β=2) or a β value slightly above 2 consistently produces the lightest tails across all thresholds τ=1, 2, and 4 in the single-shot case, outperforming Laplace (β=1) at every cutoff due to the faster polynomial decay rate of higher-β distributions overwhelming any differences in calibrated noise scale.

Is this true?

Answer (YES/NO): NO